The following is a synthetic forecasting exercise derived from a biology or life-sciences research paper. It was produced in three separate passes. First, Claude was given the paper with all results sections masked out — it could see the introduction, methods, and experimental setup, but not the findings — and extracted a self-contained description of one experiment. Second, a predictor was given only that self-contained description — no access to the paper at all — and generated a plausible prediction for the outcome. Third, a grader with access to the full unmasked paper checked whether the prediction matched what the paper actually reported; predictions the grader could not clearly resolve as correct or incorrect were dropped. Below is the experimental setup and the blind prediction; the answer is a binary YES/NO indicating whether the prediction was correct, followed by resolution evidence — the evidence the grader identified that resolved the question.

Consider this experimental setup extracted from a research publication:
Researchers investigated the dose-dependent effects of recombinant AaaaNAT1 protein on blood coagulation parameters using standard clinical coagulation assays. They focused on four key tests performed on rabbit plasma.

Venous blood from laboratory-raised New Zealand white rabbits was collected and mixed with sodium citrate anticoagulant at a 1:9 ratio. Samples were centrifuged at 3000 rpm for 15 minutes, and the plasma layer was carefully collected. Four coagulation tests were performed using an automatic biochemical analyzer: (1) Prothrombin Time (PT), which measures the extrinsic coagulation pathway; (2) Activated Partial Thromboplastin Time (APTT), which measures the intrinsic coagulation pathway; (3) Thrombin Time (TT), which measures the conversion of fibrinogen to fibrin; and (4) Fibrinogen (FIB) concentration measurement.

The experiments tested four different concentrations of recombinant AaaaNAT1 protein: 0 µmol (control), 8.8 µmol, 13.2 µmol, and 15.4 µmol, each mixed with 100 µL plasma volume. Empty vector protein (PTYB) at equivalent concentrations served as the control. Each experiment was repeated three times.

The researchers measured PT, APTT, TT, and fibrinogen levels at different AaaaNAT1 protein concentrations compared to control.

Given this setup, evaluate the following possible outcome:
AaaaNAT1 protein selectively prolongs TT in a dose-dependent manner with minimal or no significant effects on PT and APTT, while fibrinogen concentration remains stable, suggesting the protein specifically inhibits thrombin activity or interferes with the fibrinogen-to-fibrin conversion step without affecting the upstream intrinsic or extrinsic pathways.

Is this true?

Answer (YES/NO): NO